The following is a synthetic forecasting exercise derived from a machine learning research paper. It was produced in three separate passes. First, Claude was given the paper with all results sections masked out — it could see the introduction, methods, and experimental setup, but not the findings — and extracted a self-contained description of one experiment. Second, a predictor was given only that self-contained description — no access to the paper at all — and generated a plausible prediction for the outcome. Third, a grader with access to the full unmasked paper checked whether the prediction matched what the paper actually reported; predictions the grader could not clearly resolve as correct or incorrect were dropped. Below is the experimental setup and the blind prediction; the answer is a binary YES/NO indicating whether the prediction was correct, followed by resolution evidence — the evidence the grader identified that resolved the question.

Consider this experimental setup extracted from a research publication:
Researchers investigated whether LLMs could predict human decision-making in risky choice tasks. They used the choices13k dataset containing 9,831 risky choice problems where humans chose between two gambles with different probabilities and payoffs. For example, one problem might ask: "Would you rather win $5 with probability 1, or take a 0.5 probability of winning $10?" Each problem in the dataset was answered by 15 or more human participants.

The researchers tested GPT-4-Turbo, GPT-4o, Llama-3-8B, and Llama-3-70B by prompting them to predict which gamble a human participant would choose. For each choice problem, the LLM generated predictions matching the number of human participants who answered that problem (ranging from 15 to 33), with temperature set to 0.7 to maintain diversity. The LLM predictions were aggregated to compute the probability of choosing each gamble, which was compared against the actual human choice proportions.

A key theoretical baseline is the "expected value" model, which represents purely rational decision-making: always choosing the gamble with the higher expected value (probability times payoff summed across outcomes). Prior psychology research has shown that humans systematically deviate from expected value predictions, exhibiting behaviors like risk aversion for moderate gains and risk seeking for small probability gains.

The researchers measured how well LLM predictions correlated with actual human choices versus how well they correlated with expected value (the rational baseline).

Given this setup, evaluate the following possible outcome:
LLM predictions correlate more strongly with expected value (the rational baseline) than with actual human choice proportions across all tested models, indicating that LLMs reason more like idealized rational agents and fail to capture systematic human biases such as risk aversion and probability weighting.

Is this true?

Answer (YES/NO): NO